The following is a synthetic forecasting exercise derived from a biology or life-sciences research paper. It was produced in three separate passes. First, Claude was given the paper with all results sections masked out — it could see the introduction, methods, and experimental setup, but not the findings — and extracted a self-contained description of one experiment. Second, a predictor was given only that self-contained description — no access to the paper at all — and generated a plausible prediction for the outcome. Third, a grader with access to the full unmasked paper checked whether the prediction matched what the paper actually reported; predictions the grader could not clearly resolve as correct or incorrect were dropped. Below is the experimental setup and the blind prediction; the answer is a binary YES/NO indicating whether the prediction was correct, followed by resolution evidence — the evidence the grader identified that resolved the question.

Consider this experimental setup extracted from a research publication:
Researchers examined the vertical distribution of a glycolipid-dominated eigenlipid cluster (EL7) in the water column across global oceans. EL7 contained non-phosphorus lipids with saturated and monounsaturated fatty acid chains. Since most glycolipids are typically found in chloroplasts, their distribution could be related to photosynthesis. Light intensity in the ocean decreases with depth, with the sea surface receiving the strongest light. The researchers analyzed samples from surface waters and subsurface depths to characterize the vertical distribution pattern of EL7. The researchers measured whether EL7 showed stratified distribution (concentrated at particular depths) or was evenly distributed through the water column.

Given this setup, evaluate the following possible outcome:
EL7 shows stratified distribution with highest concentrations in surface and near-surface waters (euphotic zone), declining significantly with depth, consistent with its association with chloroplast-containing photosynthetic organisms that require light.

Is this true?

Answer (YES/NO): YES